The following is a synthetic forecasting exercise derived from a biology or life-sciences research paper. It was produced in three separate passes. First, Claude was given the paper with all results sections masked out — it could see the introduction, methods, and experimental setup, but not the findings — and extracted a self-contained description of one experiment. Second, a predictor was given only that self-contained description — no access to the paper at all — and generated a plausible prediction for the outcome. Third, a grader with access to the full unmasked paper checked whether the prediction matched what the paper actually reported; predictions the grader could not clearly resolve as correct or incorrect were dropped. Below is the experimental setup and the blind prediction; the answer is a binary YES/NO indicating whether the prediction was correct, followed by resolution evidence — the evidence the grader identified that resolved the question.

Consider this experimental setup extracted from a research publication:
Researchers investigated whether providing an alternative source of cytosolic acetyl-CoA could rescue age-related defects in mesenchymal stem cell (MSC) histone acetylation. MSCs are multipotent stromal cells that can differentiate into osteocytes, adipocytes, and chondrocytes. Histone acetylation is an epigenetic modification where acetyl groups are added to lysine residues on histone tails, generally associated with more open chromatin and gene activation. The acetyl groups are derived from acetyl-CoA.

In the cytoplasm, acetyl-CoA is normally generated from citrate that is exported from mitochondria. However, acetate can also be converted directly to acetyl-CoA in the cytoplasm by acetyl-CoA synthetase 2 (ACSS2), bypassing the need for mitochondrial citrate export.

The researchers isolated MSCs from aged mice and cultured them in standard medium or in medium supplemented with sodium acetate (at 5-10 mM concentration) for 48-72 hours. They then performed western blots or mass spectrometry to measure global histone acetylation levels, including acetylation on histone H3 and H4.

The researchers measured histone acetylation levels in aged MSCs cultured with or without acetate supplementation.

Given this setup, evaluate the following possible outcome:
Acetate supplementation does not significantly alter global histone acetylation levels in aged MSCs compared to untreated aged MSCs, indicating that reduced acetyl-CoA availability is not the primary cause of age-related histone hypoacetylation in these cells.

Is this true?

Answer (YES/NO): NO